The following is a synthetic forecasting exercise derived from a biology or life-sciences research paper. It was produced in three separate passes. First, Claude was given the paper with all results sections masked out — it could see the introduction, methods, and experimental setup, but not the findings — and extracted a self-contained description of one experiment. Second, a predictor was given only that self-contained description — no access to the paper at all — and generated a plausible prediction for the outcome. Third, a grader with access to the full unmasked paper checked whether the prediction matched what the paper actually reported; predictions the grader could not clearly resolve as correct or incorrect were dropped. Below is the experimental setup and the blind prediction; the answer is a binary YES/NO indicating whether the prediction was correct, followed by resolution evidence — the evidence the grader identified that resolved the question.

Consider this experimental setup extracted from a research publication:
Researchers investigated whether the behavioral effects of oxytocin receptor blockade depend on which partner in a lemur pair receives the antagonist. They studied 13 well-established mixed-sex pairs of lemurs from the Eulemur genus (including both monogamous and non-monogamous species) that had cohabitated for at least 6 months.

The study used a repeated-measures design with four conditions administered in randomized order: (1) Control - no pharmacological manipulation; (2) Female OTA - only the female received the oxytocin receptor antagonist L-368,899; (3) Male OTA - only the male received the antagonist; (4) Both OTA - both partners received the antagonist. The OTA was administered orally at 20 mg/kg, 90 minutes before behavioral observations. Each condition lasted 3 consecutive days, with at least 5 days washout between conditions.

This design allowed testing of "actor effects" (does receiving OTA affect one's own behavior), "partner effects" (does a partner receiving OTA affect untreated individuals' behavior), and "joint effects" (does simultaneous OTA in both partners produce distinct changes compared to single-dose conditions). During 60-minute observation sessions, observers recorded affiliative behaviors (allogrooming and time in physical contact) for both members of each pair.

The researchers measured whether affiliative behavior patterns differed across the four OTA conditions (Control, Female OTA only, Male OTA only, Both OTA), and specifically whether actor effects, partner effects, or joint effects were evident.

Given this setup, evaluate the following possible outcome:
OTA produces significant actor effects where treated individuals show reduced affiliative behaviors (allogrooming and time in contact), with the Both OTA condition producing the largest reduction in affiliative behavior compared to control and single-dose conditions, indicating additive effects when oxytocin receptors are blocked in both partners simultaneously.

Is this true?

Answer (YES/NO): NO